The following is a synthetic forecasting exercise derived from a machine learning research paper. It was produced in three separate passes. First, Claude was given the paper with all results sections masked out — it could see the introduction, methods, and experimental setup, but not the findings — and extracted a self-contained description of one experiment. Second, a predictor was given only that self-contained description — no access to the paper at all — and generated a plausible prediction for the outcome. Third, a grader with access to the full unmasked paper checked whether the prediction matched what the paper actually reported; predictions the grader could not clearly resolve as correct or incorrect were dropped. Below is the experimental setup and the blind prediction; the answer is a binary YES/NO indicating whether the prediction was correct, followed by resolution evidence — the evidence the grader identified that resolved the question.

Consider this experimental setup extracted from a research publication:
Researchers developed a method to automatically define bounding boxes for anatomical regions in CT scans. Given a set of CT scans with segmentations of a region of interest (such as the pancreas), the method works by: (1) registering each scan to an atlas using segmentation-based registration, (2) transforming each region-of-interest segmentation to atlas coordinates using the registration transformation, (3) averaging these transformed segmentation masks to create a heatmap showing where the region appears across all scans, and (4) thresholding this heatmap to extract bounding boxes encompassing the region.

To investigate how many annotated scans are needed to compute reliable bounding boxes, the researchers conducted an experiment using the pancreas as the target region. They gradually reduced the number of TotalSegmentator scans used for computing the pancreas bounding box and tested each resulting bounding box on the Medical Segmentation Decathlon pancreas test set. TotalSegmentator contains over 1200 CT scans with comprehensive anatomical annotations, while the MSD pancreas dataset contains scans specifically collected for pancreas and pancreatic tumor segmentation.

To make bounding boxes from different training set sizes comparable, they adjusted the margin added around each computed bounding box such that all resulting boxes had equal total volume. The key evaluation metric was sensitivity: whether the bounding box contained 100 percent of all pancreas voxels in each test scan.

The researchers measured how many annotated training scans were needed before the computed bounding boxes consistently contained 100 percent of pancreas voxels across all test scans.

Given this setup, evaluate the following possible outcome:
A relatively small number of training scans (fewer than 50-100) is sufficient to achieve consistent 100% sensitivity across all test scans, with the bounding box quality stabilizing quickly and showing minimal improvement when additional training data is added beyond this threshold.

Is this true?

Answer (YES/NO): NO